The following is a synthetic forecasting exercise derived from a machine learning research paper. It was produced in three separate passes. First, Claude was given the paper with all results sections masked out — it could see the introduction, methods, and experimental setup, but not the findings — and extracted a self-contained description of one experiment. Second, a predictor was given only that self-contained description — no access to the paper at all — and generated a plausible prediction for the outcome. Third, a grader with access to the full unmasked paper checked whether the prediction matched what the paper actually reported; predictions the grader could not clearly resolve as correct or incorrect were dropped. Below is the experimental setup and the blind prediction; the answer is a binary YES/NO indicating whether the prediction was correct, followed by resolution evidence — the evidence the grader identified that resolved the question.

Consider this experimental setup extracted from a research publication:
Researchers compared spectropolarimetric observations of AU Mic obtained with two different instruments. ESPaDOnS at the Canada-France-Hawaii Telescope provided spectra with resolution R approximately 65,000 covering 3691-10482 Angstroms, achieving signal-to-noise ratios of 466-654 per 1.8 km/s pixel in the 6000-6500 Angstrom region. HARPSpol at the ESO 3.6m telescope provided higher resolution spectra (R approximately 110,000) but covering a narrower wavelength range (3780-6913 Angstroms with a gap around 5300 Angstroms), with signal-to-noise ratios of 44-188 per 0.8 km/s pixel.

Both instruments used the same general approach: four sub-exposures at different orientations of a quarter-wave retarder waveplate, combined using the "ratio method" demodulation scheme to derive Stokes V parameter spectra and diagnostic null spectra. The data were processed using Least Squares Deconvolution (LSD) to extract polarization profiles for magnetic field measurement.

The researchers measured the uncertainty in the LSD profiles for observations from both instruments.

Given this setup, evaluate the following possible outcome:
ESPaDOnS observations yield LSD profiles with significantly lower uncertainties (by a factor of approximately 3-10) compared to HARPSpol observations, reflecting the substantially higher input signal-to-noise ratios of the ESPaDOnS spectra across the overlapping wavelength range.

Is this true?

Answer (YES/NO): NO